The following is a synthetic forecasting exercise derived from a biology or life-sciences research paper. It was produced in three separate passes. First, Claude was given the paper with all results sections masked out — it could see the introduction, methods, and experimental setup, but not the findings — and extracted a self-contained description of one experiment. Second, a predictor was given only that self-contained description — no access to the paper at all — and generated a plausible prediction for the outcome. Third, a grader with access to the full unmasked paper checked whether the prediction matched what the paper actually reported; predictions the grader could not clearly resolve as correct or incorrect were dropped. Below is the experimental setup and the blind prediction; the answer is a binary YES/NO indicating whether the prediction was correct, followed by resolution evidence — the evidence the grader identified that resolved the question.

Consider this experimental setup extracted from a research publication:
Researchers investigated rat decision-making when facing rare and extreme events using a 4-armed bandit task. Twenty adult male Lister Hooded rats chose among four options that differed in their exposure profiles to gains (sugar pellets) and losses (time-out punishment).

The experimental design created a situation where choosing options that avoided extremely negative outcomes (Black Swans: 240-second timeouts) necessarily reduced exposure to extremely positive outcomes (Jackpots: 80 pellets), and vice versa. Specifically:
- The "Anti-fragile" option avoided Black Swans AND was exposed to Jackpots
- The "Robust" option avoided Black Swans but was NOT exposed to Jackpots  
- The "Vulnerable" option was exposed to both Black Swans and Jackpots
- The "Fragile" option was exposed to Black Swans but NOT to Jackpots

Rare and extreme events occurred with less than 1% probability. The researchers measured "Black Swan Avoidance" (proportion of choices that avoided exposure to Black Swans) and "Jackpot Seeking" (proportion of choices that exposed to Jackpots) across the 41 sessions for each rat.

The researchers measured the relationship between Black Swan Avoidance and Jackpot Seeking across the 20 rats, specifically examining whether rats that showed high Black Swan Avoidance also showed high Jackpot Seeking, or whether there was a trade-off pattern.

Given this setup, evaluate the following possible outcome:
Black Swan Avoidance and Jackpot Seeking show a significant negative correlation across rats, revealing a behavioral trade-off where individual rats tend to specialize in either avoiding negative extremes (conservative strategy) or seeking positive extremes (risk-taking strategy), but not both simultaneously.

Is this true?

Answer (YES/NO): NO